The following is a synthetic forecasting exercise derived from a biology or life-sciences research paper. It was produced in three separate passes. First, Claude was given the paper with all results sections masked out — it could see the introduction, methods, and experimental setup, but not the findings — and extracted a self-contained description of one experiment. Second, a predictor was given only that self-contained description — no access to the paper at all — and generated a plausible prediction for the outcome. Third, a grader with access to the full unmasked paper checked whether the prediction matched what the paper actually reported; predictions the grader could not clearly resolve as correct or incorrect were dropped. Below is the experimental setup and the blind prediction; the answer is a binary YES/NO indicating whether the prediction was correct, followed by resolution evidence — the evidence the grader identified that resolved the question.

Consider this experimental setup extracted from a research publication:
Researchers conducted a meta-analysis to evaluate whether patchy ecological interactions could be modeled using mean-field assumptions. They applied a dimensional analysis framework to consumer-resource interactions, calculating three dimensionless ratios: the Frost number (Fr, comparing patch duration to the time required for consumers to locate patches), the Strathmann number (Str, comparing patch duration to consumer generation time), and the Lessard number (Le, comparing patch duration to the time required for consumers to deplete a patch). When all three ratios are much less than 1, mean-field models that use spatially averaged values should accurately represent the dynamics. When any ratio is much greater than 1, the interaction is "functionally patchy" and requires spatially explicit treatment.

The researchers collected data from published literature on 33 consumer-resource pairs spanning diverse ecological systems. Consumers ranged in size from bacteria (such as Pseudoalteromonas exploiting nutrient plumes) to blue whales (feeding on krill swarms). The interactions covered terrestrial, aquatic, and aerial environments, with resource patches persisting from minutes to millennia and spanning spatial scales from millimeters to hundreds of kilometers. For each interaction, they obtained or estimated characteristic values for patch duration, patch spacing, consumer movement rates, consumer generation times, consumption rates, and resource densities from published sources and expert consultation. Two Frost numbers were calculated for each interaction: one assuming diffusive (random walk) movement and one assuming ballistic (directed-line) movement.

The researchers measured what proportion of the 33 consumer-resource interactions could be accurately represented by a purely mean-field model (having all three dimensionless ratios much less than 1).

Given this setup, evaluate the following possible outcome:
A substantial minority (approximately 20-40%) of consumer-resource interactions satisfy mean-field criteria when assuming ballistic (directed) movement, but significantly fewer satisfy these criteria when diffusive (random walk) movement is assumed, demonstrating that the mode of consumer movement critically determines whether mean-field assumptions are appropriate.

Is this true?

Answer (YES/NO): NO